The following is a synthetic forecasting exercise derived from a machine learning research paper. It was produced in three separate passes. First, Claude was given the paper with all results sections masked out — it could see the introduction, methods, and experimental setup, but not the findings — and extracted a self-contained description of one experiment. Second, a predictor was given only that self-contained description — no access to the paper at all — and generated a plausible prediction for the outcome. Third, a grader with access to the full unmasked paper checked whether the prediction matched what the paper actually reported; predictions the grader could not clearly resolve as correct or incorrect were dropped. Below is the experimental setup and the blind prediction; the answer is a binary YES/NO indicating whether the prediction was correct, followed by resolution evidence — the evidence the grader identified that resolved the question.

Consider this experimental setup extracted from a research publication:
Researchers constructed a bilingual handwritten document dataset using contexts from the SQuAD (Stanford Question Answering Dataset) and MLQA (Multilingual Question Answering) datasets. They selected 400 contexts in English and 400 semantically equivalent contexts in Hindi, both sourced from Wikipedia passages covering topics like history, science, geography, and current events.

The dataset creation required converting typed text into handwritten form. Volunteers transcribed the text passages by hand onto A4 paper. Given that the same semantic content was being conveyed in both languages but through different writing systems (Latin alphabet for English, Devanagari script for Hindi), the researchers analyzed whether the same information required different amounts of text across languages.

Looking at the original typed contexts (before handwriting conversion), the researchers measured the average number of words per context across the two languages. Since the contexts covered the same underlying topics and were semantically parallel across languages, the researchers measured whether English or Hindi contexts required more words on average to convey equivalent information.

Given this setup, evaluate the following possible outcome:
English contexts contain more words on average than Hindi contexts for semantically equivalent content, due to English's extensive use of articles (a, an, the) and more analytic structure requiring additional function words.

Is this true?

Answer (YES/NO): NO